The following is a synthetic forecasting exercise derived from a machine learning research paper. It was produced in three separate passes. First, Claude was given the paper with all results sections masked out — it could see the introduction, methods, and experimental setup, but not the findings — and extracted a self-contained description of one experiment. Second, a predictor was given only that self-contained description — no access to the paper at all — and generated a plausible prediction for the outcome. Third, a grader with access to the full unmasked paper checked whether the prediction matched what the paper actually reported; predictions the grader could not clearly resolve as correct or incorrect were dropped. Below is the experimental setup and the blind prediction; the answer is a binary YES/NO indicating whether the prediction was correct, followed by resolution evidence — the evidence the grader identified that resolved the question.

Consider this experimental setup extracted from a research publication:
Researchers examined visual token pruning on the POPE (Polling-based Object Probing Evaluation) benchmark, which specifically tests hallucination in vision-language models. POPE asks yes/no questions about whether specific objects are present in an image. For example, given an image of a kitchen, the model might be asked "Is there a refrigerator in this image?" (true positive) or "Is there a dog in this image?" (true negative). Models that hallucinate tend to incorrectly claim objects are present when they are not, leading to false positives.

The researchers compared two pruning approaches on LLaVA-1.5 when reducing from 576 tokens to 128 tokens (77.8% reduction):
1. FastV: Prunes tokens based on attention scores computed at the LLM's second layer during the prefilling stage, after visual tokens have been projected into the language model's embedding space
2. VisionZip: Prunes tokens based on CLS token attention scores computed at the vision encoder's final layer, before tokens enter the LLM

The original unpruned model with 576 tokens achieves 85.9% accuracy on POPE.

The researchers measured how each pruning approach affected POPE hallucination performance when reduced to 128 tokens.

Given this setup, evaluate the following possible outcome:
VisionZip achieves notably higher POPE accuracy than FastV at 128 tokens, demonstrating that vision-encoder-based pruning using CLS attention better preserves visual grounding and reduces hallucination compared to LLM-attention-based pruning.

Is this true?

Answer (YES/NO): YES